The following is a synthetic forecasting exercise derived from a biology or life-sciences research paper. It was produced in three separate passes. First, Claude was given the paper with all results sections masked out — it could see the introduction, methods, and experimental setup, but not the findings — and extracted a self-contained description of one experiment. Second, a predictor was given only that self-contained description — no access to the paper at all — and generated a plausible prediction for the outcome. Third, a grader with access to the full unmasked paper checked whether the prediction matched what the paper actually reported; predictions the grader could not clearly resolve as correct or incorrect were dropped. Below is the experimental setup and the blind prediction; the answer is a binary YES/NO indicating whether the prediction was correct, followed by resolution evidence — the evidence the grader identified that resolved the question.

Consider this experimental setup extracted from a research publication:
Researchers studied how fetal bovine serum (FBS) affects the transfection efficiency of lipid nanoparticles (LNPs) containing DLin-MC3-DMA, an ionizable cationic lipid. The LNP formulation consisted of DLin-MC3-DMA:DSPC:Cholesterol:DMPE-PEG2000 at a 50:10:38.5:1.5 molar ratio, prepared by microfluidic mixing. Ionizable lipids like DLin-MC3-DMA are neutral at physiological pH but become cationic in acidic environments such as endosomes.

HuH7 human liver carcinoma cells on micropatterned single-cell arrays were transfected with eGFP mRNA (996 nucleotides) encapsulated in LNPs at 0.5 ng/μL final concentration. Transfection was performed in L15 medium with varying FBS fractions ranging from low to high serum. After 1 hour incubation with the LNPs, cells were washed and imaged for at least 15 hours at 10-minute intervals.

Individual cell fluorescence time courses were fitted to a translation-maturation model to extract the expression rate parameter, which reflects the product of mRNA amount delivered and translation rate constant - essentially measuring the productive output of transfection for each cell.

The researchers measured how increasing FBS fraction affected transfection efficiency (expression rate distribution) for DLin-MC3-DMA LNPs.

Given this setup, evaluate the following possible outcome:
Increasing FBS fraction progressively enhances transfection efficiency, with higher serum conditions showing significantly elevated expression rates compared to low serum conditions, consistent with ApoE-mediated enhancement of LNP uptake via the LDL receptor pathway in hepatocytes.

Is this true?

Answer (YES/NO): YES